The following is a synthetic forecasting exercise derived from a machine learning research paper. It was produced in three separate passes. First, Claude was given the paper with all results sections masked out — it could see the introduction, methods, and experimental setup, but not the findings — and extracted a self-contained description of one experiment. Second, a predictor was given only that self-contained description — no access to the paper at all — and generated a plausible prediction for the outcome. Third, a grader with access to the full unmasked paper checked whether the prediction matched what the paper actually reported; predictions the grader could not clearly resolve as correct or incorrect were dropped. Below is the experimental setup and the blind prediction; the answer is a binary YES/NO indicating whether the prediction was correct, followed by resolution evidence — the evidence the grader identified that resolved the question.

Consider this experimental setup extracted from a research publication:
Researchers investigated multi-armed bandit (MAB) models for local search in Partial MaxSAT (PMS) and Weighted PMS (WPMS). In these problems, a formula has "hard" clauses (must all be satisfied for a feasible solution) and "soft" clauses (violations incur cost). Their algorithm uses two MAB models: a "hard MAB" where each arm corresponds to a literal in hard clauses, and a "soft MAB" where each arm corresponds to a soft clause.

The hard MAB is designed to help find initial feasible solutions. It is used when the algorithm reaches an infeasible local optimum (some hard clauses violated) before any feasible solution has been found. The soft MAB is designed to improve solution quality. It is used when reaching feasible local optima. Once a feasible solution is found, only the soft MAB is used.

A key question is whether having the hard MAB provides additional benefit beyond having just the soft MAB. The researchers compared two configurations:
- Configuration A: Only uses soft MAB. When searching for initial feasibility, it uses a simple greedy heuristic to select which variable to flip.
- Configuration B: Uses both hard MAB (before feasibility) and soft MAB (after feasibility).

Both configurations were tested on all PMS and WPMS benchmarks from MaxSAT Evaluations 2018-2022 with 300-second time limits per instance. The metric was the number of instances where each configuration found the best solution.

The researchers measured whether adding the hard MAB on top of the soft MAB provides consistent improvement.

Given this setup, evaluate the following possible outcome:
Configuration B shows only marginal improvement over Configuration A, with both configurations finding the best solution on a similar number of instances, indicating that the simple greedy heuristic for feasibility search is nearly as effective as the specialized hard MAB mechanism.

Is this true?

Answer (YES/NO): NO